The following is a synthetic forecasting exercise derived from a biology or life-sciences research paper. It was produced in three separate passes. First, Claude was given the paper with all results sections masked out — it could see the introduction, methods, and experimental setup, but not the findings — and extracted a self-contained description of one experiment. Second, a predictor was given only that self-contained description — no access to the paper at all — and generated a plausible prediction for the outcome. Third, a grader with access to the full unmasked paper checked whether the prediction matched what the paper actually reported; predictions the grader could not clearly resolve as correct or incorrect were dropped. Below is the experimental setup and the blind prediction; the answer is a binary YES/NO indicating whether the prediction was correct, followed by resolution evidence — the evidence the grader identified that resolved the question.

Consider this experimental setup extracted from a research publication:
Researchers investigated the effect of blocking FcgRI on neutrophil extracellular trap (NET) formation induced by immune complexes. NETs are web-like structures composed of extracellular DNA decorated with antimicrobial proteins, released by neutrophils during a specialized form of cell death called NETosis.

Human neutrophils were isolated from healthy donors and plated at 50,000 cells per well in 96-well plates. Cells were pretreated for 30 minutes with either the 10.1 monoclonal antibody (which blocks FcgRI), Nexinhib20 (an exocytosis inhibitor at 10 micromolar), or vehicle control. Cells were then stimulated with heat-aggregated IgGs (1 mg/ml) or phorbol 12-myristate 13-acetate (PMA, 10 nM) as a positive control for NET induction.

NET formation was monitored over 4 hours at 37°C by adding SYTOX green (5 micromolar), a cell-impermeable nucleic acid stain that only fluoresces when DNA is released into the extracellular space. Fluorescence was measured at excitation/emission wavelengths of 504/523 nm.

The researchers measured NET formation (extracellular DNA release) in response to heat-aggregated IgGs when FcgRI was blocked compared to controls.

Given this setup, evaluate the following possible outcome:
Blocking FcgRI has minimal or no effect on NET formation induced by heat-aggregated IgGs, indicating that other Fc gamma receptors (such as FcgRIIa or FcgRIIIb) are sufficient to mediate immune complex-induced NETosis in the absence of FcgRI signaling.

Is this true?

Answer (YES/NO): NO